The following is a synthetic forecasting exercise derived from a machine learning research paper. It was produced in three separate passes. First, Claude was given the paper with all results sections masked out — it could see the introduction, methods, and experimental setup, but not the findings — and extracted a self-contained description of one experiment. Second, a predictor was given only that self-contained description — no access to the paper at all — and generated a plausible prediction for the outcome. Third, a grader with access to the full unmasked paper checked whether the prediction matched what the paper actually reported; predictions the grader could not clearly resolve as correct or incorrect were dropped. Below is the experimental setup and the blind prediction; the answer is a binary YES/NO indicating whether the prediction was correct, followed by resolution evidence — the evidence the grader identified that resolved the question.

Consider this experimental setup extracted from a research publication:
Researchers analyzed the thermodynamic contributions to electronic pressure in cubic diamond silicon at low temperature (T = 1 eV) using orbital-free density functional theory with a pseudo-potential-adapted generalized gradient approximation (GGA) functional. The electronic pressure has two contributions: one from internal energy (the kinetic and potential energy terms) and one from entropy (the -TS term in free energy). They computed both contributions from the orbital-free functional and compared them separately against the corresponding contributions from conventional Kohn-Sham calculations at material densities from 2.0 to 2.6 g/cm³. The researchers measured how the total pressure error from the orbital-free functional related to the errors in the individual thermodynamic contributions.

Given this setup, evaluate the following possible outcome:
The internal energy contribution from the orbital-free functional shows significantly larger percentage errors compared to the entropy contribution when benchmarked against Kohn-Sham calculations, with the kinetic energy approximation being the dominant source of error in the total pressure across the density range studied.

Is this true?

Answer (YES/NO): NO